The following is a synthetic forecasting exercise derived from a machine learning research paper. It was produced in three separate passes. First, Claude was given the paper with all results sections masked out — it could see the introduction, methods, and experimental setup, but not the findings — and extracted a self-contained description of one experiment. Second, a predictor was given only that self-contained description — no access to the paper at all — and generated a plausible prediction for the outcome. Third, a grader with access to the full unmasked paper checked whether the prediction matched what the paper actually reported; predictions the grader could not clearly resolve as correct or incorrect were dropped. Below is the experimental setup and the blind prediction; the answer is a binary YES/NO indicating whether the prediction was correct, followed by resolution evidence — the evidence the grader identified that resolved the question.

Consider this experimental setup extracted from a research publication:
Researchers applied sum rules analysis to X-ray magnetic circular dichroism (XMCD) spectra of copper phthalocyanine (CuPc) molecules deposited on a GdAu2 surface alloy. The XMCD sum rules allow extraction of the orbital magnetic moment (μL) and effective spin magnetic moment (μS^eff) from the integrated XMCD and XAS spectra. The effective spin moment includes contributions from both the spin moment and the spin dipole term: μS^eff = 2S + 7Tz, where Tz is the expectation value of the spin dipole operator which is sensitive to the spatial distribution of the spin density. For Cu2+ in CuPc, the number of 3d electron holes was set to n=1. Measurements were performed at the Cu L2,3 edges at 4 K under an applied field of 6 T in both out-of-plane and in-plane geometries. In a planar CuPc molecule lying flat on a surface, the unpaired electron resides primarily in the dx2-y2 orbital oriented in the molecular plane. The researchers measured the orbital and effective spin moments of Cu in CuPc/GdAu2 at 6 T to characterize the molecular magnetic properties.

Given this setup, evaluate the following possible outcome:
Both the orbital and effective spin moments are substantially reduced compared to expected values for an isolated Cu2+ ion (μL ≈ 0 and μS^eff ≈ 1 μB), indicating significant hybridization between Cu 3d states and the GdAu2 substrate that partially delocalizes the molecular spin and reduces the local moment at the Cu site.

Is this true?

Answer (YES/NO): NO